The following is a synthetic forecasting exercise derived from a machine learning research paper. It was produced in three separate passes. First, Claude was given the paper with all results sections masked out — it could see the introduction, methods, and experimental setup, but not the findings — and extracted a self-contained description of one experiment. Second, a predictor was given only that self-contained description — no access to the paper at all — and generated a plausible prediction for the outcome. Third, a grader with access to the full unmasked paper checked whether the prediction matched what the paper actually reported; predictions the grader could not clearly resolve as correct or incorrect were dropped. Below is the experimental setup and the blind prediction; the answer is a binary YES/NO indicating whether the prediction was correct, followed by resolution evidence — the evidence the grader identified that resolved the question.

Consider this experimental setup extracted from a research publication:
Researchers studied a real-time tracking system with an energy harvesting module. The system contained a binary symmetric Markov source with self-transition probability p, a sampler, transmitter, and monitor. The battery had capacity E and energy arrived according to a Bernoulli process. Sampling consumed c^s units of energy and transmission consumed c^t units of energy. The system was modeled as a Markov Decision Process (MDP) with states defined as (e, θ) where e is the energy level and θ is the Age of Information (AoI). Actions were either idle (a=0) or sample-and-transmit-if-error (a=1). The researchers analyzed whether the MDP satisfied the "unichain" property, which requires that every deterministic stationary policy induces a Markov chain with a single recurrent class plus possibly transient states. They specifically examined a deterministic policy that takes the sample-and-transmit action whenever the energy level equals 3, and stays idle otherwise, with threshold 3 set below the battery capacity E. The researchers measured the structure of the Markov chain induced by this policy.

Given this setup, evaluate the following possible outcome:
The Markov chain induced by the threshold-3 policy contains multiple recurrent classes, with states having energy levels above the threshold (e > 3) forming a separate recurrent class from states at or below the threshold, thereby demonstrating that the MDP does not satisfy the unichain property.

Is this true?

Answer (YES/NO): NO